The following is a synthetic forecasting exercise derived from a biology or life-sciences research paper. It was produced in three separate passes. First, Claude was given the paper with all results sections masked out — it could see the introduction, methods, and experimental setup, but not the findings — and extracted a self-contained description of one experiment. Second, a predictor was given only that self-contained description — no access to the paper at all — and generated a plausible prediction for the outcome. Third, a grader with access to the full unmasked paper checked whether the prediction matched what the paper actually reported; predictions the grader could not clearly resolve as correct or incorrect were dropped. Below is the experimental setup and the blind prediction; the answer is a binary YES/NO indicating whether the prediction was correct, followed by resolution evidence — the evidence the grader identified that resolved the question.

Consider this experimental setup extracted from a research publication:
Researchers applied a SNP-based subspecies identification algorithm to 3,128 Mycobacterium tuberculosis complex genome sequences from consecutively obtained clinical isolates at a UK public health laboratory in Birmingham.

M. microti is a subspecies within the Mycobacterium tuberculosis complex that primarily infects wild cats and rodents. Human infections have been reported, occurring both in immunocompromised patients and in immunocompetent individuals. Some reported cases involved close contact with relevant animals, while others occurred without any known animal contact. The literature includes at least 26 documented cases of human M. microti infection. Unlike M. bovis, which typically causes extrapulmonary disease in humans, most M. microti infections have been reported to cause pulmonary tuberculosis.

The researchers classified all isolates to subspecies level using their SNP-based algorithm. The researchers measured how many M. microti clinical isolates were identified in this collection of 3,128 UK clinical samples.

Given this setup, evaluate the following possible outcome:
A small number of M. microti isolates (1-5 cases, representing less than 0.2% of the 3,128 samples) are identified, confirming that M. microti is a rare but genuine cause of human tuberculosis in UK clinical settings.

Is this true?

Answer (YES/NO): YES